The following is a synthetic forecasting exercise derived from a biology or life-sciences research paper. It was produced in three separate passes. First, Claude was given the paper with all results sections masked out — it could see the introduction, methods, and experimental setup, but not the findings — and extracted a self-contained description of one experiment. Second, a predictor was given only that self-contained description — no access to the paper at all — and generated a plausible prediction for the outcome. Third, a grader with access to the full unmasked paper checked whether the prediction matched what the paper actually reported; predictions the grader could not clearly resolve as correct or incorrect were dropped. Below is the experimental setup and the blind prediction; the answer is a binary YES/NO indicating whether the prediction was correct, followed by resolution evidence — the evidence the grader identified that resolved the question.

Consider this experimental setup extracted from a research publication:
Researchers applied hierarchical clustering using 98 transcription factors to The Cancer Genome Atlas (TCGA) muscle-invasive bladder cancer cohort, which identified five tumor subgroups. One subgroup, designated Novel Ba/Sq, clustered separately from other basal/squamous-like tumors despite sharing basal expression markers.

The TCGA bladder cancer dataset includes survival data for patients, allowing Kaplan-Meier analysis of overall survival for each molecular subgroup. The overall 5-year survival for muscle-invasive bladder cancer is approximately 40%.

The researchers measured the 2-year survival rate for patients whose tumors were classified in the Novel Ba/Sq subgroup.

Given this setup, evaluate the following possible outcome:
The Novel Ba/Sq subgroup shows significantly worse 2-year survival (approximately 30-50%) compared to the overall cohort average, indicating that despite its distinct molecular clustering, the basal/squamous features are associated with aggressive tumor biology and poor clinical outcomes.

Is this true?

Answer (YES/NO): NO